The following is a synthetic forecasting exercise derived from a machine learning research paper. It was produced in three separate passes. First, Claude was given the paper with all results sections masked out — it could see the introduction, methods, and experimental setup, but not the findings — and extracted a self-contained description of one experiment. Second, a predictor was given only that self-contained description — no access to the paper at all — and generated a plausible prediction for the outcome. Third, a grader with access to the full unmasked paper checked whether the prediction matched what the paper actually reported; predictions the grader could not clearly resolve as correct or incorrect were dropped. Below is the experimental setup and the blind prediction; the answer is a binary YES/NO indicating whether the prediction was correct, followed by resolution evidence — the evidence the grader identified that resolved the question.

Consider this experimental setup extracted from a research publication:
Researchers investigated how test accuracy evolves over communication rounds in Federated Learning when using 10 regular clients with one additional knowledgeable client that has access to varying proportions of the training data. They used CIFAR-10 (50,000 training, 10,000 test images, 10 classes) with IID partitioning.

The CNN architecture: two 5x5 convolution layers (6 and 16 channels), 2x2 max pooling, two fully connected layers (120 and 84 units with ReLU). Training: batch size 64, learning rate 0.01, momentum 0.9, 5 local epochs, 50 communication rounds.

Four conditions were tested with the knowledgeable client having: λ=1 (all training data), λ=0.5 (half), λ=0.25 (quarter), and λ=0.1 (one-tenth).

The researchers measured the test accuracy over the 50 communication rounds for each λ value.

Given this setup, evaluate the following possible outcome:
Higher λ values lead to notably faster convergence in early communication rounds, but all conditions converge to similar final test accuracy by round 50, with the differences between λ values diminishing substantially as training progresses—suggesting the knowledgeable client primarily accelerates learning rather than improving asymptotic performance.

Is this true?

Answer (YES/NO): NO